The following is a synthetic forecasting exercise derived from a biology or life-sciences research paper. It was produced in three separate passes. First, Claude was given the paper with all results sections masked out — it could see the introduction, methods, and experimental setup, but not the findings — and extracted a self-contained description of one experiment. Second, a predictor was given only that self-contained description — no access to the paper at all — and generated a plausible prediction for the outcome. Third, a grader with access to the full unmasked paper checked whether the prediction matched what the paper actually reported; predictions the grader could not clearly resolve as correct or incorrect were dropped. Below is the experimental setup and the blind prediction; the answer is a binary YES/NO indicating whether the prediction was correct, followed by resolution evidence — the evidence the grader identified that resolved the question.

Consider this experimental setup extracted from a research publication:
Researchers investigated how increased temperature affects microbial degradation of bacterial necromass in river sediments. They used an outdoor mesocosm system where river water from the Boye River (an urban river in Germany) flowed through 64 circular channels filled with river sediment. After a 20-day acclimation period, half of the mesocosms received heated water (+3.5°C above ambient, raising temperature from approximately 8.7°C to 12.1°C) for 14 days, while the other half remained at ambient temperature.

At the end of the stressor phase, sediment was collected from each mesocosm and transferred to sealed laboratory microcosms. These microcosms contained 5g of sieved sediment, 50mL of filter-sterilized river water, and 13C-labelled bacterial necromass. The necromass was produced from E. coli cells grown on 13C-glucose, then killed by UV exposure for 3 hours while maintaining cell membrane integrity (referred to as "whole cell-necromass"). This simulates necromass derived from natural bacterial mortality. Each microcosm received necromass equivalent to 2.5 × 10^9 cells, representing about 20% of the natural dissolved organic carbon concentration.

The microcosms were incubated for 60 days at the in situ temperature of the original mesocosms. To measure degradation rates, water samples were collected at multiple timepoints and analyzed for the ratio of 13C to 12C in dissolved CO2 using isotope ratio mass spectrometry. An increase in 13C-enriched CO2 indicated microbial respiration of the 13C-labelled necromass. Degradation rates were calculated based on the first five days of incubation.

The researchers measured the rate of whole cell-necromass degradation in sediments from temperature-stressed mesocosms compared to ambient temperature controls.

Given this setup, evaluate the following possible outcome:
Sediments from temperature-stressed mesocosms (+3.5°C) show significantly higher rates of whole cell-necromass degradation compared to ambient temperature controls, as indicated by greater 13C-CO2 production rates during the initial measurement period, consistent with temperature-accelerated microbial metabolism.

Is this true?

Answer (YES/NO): YES